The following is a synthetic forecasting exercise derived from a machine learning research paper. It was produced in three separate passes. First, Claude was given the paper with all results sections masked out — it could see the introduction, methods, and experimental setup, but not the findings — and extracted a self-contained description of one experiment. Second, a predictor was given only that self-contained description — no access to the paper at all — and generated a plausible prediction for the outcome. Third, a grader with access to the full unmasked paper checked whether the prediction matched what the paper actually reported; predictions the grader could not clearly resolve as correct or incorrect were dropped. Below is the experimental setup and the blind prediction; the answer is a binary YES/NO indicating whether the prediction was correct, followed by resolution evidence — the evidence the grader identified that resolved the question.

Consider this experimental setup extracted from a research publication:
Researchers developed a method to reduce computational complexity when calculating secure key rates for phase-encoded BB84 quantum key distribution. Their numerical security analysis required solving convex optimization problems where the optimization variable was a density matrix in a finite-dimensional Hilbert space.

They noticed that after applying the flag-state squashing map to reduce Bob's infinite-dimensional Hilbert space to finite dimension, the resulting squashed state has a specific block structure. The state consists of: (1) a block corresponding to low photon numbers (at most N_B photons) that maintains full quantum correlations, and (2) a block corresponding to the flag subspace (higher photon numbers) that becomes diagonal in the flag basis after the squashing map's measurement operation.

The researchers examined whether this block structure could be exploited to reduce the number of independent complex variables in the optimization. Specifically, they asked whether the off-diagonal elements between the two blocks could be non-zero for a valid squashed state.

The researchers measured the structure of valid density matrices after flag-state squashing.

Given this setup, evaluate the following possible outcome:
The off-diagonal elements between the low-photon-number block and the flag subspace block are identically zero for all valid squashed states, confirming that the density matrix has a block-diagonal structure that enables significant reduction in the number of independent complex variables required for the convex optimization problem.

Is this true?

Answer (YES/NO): YES